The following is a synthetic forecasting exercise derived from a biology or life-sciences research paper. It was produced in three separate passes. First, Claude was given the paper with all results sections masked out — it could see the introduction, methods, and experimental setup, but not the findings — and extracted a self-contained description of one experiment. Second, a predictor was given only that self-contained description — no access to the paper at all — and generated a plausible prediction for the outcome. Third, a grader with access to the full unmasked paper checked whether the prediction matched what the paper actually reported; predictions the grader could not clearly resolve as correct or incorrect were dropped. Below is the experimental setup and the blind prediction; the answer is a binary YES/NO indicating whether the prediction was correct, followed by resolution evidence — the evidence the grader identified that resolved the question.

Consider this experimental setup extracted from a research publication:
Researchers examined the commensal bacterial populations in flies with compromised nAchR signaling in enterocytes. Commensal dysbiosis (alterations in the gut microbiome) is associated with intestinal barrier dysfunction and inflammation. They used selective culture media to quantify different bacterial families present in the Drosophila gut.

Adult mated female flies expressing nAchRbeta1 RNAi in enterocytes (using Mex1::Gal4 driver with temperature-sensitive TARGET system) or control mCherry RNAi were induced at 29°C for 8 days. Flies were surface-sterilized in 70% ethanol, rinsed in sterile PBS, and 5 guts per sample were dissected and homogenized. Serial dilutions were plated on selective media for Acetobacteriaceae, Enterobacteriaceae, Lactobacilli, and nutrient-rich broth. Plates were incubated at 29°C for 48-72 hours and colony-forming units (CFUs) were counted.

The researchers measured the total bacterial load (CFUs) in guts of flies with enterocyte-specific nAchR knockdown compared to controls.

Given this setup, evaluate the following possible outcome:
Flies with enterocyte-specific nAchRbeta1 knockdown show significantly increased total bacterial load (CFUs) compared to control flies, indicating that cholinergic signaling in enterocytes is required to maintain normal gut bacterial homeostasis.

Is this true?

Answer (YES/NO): YES